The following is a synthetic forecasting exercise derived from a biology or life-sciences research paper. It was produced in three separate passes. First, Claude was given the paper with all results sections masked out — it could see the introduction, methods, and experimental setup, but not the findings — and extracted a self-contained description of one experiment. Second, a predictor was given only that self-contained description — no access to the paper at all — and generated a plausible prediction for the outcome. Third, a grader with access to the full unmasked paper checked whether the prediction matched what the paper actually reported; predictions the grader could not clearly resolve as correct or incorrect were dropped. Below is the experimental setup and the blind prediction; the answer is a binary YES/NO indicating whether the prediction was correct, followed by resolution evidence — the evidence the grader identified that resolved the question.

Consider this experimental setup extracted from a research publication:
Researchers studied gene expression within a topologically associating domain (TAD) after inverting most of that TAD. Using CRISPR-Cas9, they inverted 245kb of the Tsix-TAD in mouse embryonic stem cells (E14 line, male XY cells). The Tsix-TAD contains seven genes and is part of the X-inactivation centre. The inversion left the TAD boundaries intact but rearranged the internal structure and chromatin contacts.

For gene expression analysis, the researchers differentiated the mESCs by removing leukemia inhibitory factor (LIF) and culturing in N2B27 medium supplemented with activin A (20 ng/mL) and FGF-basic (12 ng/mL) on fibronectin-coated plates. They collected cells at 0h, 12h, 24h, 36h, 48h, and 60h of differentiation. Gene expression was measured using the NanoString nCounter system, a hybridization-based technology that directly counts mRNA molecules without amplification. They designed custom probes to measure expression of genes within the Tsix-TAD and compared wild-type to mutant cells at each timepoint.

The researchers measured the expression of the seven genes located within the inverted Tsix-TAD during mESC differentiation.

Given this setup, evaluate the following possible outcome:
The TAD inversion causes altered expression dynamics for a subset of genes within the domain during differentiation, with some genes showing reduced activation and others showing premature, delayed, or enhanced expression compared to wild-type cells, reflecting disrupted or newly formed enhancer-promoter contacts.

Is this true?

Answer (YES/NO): YES